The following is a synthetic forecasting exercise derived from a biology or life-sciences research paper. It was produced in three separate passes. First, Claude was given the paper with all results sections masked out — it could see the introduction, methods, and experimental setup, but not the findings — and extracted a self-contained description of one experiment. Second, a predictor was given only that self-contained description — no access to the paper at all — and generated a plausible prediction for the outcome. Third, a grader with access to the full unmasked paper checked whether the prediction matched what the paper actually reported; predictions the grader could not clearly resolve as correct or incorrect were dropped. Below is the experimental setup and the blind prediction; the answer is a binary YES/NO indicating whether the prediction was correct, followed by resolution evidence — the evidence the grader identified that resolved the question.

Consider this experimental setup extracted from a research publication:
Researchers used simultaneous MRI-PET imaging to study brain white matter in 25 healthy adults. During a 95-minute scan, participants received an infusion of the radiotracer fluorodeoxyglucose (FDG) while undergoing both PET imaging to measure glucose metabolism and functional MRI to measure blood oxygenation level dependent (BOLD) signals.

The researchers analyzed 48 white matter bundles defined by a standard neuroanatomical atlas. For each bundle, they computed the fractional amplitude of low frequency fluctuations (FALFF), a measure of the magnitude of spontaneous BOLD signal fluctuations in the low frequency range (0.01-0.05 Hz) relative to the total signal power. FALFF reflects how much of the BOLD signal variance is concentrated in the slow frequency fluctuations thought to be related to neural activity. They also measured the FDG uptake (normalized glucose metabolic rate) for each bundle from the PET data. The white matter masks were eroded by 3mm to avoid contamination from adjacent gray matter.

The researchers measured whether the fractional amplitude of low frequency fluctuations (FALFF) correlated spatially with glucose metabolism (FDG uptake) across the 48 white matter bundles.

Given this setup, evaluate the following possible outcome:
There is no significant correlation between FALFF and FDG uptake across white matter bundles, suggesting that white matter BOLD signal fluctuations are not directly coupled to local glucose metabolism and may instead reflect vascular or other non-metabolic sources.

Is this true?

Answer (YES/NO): NO